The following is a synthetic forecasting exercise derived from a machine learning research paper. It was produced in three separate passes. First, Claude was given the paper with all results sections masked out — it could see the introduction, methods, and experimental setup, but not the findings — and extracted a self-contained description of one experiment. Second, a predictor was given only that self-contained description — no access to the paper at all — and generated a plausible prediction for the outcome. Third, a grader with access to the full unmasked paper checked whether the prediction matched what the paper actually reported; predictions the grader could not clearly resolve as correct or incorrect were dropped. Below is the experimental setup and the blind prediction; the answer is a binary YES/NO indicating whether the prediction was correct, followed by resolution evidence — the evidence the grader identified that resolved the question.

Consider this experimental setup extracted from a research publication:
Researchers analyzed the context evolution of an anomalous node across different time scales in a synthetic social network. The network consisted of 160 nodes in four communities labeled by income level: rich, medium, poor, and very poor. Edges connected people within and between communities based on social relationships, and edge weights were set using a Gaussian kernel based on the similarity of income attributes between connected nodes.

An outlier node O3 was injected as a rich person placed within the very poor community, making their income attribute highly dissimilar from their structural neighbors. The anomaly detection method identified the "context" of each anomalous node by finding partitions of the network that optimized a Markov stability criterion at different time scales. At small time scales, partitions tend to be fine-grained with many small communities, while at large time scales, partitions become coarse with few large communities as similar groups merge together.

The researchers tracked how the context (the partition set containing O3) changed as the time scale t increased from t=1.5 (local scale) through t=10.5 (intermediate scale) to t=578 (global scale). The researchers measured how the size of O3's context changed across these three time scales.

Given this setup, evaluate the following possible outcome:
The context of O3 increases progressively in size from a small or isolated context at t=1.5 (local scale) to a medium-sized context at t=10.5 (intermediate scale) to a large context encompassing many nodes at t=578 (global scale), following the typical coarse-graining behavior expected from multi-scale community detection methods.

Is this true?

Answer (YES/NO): YES